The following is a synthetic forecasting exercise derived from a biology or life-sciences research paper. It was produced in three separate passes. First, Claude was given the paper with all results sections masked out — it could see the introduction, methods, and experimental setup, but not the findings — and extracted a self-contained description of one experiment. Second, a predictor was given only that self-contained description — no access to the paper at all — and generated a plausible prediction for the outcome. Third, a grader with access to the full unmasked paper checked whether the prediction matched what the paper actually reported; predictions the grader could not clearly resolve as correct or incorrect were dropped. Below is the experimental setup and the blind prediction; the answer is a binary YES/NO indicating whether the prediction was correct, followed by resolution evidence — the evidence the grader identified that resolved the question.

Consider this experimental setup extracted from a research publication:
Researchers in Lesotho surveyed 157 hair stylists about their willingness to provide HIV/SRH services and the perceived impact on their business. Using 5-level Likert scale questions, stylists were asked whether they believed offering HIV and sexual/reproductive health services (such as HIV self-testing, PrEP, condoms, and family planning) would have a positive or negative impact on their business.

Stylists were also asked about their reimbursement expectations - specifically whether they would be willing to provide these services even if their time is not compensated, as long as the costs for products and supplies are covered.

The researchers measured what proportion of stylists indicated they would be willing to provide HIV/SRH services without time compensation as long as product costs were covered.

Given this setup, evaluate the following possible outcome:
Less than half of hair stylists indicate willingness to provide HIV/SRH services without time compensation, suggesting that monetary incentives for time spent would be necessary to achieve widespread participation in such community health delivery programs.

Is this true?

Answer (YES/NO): NO